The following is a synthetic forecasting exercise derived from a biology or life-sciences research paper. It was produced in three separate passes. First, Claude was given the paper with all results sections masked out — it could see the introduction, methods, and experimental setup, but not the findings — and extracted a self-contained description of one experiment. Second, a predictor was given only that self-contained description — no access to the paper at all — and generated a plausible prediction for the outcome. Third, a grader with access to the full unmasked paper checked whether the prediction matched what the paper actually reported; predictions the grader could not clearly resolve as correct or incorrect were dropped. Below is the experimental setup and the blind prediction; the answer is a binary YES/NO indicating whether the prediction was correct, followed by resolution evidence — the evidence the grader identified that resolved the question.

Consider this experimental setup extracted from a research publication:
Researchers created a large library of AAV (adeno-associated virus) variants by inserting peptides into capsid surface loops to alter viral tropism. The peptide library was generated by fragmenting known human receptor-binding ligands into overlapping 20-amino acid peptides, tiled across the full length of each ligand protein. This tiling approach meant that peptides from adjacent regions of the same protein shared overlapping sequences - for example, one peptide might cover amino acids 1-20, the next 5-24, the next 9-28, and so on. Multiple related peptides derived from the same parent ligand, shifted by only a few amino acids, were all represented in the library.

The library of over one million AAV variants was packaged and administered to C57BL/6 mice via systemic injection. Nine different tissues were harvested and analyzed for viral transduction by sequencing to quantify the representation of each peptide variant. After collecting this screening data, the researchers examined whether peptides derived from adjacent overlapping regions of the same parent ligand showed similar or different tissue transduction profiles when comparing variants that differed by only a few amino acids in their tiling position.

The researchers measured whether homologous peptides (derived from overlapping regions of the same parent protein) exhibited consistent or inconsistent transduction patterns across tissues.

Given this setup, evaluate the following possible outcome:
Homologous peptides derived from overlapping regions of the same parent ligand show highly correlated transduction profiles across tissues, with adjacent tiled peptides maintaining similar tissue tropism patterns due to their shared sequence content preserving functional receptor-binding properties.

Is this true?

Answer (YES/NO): YES